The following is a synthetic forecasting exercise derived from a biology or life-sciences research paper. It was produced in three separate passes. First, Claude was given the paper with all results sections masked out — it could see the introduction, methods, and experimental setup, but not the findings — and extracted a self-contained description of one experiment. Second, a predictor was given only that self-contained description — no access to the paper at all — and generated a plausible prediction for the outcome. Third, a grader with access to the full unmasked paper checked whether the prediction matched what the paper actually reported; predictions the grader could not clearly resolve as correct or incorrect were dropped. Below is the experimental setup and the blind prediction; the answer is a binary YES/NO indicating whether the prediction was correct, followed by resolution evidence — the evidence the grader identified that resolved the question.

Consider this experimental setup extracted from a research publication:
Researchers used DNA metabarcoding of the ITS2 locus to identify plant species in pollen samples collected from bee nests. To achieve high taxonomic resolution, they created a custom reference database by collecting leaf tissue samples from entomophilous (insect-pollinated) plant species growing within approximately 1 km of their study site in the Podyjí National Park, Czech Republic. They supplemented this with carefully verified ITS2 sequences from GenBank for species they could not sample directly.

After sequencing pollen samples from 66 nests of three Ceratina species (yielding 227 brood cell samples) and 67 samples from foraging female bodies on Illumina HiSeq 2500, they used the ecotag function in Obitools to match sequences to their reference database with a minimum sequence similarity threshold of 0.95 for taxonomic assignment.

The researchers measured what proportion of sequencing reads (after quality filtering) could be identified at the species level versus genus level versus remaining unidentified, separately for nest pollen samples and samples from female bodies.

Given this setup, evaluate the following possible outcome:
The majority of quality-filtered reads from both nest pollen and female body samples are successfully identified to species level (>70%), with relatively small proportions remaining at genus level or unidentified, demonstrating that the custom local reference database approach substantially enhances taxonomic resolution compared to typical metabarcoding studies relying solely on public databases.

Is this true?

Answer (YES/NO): YES